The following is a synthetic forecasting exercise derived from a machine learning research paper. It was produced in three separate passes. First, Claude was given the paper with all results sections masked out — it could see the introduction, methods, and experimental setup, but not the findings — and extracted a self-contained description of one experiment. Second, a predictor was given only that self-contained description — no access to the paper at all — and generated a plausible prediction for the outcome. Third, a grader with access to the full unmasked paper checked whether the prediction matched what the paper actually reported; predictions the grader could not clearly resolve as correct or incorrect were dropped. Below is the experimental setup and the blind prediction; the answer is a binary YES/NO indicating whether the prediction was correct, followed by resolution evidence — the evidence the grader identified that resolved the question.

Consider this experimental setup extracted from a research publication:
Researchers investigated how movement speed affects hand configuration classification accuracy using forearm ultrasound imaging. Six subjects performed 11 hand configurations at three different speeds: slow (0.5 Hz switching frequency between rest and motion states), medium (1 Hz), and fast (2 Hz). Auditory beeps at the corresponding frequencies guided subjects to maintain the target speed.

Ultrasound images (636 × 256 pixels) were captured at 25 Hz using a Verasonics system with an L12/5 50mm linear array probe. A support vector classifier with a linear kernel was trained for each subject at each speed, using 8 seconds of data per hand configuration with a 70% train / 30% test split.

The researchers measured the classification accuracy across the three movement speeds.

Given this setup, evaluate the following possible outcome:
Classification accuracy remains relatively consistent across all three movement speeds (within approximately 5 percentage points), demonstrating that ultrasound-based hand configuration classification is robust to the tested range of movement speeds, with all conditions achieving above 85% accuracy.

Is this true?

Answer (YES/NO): NO